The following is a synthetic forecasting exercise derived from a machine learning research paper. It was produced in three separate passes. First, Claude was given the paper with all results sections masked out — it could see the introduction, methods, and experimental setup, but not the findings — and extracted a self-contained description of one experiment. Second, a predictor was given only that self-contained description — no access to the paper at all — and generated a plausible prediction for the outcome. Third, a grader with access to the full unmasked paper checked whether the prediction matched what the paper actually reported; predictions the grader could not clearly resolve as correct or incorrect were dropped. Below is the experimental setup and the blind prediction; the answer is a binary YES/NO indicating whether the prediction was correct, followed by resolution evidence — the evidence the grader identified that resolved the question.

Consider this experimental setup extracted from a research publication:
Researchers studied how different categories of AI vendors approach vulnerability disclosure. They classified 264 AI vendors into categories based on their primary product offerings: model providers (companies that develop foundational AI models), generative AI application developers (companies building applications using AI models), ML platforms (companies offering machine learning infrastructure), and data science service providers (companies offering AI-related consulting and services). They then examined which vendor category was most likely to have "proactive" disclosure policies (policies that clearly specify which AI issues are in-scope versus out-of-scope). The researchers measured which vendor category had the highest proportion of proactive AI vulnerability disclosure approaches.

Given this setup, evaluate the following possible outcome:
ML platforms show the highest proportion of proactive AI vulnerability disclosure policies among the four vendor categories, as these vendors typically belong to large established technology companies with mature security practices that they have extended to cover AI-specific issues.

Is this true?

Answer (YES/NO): NO